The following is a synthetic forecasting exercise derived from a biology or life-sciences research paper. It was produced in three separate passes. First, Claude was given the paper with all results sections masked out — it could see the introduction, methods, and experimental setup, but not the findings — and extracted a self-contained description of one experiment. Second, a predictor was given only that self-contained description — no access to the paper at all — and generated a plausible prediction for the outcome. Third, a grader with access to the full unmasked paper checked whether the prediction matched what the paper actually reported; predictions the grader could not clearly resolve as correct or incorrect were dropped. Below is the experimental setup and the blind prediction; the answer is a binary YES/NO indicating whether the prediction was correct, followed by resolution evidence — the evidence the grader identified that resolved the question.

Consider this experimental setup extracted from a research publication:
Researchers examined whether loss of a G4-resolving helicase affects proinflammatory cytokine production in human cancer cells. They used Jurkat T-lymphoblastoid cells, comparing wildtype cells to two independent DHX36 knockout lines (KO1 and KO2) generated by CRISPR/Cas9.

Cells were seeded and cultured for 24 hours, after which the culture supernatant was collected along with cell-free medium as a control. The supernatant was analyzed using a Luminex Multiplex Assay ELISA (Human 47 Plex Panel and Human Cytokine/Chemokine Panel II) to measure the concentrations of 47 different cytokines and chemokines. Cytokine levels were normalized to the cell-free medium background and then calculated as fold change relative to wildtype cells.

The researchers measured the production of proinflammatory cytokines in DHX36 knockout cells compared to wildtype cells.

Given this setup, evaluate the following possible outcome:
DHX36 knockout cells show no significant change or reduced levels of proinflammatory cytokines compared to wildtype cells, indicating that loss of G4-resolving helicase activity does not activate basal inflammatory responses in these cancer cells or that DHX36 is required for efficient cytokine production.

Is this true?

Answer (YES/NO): NO